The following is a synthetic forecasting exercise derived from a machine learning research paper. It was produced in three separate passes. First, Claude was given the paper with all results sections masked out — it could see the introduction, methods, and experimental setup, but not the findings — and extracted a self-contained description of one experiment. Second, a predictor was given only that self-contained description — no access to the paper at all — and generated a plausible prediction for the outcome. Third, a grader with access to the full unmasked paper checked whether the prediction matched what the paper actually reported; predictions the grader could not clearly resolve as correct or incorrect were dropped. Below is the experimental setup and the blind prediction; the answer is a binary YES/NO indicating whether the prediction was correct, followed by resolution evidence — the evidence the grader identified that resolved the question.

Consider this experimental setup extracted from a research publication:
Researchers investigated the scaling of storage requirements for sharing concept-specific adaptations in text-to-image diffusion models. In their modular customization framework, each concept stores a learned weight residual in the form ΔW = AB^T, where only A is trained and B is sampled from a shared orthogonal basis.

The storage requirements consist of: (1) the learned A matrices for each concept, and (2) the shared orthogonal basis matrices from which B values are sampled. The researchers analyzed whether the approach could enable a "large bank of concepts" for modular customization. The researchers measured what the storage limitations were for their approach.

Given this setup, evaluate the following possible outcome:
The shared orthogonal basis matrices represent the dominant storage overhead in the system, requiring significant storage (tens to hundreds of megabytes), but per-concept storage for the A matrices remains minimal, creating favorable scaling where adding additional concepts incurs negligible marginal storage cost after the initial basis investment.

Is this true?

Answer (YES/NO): NO